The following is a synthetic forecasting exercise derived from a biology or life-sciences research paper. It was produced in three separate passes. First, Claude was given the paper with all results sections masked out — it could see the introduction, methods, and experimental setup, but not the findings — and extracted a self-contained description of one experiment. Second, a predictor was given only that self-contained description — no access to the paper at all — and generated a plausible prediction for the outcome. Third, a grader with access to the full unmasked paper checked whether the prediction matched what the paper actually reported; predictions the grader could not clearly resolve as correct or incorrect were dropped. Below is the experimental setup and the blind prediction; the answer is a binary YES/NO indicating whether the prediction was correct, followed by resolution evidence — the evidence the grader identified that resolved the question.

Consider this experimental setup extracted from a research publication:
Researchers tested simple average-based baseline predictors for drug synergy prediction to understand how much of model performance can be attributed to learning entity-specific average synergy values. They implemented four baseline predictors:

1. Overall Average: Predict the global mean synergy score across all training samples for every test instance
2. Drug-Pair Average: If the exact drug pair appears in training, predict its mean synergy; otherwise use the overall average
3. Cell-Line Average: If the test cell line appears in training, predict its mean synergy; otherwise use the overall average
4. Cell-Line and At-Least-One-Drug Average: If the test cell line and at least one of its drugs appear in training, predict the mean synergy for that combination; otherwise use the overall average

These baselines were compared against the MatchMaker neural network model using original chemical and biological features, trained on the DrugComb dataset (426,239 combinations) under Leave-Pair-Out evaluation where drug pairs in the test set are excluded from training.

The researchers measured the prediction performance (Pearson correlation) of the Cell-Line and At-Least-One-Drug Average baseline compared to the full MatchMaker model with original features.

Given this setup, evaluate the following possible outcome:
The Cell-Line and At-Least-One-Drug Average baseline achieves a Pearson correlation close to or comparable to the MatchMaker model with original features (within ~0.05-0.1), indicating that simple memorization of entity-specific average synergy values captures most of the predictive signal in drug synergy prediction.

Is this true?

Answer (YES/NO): NO